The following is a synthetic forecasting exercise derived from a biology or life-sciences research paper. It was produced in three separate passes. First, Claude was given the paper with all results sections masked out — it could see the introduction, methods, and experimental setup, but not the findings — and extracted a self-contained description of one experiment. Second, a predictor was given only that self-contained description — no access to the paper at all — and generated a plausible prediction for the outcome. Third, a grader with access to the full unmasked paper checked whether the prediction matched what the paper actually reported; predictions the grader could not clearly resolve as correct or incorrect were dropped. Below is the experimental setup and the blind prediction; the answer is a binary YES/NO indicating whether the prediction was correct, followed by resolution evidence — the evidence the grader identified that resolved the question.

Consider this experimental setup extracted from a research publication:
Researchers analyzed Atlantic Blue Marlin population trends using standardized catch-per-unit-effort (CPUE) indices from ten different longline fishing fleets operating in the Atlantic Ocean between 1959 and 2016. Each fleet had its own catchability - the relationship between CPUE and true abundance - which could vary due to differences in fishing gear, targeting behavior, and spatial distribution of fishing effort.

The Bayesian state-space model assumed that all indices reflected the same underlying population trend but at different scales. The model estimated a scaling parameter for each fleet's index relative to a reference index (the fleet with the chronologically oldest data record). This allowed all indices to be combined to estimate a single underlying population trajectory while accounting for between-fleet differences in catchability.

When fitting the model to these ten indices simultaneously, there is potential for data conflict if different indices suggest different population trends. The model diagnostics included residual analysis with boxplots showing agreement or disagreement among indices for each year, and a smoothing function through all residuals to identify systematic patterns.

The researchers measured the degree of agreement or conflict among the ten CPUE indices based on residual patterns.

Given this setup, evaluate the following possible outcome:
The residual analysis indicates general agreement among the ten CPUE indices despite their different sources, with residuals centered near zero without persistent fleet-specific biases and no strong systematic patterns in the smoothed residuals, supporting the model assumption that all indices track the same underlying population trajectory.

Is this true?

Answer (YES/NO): NO